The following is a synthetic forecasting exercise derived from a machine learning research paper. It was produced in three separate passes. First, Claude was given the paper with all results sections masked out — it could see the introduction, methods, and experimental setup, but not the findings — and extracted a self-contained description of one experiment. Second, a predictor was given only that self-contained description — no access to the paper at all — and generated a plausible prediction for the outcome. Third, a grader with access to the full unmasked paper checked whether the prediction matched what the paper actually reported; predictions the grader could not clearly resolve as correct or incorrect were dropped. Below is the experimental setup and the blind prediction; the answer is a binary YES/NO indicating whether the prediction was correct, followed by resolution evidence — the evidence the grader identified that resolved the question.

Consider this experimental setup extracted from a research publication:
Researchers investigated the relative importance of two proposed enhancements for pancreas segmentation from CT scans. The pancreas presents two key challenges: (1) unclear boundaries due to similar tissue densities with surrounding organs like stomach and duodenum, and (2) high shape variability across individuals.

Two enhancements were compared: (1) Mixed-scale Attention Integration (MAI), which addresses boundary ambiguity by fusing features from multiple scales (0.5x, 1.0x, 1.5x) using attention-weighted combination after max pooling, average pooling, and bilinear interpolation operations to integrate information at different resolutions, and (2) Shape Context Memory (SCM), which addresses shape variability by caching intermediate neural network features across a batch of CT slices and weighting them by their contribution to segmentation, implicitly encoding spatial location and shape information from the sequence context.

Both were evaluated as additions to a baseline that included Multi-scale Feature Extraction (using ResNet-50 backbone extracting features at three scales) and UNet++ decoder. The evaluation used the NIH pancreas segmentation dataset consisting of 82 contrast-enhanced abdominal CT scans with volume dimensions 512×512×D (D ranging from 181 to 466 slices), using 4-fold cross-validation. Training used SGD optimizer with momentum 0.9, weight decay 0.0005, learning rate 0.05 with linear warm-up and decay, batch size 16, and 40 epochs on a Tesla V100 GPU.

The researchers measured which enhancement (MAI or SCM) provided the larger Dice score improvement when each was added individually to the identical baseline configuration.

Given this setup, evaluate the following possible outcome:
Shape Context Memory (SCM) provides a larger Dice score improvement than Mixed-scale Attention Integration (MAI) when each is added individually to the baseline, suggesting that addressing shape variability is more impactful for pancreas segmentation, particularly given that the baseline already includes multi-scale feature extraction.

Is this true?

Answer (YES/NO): YES